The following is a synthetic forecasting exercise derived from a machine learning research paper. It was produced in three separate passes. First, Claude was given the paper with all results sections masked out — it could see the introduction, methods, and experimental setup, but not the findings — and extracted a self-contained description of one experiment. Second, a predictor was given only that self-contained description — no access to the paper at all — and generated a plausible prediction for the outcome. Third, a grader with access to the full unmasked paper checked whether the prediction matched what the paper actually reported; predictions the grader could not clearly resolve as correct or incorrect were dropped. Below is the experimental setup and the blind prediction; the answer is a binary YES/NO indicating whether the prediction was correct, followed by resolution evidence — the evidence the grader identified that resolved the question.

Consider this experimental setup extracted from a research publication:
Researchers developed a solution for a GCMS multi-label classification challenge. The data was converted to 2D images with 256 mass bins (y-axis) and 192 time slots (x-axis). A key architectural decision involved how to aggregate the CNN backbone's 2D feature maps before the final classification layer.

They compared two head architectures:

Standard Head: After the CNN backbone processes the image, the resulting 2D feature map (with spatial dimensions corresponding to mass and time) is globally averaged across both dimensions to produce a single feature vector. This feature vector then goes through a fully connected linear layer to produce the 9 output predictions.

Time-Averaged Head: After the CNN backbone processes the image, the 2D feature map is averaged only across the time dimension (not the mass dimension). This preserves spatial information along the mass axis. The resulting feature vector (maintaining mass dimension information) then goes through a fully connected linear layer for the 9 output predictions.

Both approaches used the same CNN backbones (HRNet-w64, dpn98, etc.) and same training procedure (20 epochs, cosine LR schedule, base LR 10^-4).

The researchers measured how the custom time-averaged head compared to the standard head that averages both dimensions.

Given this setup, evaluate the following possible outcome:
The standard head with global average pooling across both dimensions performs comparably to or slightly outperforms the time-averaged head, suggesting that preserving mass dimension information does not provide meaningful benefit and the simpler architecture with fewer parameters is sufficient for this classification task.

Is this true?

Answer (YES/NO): NO